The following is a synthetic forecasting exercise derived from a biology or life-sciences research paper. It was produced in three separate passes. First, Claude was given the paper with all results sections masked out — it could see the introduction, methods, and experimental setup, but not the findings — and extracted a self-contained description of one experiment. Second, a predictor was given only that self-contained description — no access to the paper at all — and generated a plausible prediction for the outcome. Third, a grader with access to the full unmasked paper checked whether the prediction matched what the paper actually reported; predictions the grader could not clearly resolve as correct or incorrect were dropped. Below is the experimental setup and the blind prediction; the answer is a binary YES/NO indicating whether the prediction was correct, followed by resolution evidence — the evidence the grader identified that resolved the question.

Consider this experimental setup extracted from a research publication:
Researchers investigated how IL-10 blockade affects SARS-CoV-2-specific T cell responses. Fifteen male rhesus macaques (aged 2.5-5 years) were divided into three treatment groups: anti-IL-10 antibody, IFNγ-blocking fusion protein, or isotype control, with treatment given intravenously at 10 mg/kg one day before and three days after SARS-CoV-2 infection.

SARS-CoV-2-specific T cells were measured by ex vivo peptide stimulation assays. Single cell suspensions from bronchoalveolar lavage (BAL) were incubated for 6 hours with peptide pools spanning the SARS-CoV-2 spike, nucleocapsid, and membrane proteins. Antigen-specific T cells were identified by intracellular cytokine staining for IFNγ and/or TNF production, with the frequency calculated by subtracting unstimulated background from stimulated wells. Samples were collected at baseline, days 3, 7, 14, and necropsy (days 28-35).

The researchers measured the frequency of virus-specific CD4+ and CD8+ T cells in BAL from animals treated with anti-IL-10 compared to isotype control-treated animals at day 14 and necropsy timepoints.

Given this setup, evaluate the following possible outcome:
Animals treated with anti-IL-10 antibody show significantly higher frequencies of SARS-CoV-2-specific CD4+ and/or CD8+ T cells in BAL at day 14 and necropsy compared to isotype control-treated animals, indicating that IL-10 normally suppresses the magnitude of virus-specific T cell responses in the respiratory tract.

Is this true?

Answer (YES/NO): YES